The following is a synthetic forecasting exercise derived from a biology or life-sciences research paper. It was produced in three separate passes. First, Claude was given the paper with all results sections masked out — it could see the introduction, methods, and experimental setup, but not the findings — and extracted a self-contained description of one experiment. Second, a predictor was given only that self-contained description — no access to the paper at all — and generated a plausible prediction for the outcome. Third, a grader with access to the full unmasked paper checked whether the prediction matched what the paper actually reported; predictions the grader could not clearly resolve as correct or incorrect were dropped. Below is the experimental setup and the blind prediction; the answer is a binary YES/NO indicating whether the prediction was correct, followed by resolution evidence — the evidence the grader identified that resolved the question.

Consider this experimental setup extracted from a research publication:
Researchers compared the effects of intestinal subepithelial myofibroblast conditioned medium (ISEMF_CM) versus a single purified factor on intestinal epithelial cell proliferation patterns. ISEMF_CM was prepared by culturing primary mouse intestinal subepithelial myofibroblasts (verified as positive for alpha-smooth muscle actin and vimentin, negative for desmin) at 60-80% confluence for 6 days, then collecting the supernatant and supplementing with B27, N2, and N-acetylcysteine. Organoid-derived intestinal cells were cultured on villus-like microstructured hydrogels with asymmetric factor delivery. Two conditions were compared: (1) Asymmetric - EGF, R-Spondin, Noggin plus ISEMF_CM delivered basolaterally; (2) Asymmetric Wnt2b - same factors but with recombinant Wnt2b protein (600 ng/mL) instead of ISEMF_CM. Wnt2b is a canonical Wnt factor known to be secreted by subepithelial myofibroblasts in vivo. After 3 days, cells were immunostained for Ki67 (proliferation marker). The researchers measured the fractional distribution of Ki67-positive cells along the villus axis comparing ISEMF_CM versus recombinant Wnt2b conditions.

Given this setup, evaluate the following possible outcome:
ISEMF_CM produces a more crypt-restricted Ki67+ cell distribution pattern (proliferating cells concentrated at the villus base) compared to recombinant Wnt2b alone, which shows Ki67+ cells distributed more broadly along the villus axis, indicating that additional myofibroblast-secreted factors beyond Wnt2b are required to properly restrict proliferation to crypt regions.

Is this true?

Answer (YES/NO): NO